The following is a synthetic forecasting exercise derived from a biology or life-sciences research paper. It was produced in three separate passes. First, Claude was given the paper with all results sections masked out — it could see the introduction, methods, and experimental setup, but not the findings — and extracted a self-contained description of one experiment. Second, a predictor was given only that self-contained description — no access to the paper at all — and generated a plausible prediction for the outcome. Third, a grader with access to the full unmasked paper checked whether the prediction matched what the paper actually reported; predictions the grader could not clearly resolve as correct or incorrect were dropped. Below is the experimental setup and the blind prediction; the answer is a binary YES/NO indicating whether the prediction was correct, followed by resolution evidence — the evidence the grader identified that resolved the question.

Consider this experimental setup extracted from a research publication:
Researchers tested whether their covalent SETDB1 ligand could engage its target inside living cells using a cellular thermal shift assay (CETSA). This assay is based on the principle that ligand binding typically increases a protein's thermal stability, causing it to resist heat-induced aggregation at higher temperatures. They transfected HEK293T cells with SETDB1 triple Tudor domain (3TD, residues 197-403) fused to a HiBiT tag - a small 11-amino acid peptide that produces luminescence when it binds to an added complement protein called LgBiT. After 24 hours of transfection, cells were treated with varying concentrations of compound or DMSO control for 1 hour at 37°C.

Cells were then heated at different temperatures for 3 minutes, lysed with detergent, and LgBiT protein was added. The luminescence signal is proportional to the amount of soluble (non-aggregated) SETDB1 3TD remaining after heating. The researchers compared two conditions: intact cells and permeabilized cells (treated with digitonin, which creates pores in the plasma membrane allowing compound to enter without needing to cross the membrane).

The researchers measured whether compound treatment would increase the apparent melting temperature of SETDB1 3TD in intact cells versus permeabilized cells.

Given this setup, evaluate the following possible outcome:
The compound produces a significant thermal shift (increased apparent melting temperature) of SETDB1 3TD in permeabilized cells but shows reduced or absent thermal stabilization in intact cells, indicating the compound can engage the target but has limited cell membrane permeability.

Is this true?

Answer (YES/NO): YES